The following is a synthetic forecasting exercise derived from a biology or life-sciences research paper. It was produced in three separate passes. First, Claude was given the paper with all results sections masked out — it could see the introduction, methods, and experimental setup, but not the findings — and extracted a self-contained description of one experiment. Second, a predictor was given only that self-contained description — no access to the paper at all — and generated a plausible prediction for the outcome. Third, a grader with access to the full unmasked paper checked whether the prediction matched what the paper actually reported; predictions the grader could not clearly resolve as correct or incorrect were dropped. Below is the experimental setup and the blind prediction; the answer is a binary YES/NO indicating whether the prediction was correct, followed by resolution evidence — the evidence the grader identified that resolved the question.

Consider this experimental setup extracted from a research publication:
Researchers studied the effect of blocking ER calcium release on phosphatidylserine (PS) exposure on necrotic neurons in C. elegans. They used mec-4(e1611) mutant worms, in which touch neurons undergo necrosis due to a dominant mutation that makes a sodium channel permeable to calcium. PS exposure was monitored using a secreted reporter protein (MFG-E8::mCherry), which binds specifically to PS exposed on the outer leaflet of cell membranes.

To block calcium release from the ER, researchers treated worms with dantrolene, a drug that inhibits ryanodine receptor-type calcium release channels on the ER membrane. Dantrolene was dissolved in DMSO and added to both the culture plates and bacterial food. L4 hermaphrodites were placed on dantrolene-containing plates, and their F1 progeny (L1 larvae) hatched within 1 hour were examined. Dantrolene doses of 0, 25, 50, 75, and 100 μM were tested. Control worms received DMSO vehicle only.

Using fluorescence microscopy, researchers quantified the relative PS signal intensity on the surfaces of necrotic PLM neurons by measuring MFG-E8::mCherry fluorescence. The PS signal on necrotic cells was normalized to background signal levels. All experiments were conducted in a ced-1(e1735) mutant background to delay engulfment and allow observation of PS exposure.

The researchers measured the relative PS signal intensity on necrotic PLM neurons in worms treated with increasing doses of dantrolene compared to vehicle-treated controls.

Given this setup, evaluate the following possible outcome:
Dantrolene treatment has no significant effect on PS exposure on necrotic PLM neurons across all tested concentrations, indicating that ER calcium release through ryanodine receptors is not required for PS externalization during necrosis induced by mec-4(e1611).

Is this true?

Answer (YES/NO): NO